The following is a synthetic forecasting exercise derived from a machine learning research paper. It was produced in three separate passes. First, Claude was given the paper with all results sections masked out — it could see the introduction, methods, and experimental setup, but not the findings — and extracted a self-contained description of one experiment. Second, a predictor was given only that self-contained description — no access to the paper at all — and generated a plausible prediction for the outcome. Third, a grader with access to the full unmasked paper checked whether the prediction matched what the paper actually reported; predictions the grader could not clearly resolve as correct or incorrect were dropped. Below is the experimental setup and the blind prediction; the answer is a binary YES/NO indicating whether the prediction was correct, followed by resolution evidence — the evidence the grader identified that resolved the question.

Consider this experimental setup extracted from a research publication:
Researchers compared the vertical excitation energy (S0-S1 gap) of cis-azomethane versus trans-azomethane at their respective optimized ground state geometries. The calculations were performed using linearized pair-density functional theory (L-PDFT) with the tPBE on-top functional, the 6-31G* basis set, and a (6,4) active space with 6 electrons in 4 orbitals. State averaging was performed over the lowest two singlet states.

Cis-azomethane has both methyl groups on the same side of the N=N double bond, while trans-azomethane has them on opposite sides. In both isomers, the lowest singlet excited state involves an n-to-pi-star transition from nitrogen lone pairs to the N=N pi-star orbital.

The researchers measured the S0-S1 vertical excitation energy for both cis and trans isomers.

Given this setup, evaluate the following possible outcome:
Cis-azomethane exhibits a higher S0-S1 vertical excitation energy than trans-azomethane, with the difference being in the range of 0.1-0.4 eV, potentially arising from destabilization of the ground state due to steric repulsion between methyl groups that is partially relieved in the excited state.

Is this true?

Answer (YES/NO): NO